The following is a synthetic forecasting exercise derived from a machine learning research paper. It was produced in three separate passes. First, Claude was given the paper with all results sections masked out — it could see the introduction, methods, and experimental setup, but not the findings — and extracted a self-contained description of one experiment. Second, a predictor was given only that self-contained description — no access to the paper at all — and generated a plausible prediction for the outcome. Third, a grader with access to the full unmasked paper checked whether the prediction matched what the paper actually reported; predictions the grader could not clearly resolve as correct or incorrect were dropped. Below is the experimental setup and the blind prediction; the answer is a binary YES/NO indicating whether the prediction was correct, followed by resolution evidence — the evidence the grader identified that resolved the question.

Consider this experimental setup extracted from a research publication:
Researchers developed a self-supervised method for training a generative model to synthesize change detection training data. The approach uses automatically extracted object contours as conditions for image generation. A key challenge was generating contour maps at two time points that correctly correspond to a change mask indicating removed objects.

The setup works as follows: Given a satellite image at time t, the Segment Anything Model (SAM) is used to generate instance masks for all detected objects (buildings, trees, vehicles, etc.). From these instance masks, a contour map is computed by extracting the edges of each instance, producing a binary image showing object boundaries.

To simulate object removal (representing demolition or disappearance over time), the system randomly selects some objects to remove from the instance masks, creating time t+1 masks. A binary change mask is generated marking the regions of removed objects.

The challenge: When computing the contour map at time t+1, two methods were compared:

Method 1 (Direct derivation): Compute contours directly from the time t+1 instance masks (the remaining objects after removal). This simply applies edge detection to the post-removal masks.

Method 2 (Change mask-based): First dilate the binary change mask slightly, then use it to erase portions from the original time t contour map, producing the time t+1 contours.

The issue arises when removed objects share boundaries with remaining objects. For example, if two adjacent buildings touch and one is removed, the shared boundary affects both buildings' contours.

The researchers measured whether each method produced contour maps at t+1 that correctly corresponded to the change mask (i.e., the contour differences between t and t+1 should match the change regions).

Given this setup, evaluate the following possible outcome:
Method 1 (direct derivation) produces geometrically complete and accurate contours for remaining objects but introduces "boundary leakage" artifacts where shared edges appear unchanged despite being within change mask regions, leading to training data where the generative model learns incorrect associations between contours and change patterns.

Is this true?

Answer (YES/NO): NO